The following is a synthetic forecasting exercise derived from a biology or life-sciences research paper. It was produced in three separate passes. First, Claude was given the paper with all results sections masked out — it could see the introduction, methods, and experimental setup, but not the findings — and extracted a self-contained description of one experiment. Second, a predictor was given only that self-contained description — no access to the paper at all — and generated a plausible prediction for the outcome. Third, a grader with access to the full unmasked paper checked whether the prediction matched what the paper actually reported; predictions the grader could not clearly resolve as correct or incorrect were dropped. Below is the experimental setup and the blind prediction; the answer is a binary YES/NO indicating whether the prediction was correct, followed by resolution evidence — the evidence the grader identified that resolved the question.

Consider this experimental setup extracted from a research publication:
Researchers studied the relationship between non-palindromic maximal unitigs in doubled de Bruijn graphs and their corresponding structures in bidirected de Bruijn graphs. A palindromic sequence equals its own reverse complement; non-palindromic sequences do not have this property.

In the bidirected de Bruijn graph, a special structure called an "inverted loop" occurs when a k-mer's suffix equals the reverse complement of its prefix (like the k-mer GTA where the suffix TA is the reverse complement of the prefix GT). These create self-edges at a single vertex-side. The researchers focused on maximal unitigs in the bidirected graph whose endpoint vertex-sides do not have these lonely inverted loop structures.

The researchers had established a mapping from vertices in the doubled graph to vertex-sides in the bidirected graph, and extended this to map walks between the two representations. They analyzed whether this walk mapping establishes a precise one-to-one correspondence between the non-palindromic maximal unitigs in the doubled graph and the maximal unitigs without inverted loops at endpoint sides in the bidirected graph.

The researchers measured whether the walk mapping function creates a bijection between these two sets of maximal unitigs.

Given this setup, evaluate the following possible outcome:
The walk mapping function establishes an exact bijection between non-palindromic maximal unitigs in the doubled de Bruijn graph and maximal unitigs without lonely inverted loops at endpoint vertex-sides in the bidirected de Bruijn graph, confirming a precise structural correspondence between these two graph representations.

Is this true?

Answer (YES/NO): YES